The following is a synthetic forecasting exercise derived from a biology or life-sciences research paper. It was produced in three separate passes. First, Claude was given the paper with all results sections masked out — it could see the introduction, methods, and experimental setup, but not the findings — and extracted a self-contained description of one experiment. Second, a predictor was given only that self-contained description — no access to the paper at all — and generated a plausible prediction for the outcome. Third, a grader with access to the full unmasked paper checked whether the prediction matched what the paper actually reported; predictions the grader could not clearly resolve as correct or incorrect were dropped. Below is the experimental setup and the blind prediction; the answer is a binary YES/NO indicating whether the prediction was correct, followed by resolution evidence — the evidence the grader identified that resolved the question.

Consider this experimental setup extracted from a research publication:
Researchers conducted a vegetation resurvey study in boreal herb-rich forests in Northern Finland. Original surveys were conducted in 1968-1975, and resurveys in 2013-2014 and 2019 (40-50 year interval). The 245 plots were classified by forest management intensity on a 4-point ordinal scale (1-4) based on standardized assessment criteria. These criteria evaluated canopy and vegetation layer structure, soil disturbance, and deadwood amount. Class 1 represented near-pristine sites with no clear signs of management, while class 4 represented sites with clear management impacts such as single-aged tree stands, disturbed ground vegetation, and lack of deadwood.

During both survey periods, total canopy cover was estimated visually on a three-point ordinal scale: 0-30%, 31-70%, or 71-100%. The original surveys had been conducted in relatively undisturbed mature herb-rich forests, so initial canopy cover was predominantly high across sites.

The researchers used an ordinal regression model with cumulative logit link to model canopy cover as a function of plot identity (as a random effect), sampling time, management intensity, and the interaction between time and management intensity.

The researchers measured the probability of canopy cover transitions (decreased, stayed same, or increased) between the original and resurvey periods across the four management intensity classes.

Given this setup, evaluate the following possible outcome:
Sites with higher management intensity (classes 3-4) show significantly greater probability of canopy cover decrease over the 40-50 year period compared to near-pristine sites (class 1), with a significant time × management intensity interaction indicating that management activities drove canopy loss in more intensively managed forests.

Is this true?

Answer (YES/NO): NO